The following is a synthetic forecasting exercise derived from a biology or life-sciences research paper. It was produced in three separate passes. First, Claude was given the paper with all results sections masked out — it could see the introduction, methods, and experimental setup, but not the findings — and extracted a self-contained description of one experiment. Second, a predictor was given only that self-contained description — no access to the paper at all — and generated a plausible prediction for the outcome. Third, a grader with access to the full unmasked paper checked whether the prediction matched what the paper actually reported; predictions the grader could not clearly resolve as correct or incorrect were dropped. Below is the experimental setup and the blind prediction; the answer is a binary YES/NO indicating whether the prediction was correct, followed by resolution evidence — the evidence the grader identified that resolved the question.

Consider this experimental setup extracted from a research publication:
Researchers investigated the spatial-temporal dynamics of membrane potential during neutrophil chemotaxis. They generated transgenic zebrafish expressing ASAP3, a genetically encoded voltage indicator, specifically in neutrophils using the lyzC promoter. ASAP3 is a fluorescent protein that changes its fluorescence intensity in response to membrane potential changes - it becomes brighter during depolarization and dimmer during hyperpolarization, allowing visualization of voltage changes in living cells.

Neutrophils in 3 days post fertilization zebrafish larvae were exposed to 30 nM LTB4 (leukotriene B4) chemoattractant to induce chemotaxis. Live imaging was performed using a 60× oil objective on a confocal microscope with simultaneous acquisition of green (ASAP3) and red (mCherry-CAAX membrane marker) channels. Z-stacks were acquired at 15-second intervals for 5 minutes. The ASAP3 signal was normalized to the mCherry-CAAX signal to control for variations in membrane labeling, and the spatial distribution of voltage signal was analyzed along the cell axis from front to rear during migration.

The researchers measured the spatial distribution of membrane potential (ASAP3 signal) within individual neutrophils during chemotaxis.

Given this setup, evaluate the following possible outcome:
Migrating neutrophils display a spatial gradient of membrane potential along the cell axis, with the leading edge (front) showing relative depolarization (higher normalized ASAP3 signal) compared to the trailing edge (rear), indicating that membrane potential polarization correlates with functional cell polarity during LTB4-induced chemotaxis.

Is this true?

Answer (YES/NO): NO